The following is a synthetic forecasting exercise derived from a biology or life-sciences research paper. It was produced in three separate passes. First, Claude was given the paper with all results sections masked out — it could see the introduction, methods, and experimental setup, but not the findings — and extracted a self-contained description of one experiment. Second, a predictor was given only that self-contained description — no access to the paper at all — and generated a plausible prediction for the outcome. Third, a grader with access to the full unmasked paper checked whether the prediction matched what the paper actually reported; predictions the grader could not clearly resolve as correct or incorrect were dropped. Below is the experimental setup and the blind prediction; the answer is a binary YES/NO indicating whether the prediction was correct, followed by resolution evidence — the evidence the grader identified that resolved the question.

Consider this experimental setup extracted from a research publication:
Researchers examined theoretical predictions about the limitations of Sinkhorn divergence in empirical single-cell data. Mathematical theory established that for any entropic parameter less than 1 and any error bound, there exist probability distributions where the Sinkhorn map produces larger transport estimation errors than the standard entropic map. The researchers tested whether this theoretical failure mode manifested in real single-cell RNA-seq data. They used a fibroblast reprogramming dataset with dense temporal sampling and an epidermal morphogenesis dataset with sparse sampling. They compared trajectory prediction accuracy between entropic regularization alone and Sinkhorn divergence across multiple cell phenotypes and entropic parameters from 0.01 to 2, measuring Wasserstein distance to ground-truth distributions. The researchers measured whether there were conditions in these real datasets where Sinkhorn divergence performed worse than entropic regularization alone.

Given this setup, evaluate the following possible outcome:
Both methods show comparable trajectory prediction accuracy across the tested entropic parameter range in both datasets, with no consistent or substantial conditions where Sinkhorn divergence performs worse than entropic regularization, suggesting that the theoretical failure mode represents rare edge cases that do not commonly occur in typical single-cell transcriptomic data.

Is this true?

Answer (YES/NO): NO